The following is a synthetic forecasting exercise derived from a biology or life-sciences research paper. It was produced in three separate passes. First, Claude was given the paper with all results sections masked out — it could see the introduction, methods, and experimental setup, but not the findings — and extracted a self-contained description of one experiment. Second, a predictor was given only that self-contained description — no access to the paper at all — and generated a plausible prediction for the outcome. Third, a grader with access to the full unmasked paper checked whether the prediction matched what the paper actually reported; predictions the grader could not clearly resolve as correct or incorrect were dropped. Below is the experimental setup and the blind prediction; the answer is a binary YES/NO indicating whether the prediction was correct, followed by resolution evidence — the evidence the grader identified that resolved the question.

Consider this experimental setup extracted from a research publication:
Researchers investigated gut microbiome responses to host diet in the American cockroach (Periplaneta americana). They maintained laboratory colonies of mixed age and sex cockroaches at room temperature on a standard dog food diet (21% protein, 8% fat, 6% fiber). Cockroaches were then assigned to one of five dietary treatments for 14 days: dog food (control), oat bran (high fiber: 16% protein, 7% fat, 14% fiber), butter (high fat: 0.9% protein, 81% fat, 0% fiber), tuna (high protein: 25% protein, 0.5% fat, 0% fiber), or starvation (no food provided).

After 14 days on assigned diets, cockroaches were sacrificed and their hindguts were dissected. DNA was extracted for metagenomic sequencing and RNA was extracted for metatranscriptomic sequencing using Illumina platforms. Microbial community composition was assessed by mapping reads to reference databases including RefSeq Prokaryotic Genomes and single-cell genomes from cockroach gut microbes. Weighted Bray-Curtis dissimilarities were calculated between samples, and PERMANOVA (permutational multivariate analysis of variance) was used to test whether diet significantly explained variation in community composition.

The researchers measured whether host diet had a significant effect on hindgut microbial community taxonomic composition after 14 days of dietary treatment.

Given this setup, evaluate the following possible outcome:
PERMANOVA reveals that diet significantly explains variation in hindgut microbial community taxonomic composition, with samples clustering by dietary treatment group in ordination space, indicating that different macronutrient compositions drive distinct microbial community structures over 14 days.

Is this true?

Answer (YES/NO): NO